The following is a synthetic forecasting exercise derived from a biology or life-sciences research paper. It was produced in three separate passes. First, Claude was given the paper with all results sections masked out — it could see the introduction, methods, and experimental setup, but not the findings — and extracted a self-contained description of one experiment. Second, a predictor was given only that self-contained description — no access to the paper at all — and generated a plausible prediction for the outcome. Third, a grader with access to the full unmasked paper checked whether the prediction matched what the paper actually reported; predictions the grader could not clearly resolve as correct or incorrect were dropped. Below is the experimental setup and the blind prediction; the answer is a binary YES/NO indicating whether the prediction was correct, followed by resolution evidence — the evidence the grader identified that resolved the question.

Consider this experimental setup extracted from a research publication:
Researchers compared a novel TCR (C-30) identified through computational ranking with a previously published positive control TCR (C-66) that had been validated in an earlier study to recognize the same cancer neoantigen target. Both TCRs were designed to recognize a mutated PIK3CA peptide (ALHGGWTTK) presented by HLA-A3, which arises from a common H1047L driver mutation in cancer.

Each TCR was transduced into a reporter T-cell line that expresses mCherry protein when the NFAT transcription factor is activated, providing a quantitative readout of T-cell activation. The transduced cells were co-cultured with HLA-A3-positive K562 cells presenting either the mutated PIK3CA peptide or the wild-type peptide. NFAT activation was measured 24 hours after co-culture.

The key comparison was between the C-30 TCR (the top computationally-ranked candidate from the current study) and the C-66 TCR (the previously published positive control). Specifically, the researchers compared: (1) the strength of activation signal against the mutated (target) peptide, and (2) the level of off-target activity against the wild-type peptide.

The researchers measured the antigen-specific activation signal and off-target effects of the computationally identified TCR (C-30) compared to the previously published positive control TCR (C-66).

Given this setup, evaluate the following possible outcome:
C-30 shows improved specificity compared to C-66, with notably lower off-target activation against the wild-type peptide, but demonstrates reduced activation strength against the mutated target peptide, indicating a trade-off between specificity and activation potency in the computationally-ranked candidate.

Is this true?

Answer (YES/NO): NO